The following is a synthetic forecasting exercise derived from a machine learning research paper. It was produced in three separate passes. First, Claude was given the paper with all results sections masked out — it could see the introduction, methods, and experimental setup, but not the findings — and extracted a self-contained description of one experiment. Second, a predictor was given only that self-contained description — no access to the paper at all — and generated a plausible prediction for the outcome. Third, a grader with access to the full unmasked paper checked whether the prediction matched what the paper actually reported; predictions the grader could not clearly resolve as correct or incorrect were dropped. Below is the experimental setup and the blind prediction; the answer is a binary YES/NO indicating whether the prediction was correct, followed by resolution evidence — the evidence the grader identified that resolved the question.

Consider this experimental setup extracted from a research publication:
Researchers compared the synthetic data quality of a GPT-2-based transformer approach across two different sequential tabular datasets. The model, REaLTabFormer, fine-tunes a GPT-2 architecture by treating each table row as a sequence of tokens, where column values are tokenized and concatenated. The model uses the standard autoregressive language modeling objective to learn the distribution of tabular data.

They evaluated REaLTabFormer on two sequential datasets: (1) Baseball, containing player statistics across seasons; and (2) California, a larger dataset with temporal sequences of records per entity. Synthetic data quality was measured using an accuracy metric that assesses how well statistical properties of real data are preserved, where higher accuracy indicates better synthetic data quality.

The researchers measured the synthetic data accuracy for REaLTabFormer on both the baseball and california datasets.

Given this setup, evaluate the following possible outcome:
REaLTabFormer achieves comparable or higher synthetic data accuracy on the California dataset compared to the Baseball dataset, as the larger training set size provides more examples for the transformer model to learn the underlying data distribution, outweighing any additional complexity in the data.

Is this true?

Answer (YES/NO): YES